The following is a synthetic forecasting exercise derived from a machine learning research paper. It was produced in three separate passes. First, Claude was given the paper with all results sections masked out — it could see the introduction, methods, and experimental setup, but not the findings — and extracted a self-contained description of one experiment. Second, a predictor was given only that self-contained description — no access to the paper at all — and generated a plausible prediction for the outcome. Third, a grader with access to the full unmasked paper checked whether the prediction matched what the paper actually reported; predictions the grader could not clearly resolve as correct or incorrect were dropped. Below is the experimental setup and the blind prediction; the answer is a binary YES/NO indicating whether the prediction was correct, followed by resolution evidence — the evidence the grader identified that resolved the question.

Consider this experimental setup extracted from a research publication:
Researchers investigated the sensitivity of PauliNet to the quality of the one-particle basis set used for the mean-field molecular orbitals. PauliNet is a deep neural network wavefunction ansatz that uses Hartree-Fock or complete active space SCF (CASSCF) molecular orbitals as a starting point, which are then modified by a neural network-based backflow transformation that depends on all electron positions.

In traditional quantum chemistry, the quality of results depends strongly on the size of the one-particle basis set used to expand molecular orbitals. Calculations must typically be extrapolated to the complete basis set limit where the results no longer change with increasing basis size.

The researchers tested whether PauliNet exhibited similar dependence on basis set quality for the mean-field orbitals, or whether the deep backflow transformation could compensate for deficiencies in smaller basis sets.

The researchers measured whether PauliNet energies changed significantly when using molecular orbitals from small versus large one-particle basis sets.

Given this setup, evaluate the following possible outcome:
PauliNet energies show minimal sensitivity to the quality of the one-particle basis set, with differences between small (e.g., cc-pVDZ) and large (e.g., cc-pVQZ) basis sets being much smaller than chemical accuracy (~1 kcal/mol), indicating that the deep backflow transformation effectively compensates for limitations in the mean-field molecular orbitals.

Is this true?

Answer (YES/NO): YES